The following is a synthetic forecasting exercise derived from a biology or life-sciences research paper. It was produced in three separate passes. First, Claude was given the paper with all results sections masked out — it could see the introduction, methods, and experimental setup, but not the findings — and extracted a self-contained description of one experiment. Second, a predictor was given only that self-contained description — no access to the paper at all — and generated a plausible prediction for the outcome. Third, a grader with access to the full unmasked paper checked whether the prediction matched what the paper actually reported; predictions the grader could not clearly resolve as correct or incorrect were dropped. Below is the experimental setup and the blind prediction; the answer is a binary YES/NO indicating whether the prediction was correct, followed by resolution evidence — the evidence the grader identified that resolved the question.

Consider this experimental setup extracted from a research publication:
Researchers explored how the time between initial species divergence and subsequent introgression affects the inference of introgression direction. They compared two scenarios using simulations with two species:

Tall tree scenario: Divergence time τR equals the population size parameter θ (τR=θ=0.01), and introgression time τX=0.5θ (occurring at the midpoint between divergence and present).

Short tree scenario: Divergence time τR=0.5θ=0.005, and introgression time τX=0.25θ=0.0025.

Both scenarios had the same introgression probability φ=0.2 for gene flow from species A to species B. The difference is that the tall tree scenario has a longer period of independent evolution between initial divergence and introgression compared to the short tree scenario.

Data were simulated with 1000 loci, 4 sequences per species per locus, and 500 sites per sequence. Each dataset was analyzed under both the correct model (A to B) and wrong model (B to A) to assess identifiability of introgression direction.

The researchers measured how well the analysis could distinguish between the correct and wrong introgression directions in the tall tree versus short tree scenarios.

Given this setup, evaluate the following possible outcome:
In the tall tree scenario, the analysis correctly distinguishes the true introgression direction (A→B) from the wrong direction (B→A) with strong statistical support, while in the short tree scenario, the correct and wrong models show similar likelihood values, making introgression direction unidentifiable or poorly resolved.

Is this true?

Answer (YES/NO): NO